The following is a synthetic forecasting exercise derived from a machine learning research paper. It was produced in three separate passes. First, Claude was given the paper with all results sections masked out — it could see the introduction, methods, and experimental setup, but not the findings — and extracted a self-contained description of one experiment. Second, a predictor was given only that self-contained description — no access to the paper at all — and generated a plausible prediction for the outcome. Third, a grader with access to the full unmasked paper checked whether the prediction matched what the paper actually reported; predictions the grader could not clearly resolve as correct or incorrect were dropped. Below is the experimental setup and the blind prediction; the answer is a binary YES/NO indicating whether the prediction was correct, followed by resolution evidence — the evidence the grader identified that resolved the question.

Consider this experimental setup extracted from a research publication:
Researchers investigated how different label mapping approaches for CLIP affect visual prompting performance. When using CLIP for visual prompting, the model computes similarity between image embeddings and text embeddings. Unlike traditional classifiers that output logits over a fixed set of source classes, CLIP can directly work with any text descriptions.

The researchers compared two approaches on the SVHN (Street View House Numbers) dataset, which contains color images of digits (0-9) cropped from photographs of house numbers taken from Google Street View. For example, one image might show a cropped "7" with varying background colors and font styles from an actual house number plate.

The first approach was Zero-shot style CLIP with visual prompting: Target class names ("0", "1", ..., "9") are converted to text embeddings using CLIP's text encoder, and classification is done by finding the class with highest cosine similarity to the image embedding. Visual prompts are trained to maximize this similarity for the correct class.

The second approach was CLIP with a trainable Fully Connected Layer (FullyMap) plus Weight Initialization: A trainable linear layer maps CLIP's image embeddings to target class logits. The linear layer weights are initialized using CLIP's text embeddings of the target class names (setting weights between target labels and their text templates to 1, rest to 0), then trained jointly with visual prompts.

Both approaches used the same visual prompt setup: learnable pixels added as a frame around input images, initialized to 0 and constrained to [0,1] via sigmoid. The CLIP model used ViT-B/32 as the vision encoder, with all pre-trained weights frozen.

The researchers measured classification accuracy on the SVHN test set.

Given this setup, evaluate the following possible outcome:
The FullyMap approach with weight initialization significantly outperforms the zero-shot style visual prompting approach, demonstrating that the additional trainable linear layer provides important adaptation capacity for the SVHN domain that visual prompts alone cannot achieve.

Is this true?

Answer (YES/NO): YES